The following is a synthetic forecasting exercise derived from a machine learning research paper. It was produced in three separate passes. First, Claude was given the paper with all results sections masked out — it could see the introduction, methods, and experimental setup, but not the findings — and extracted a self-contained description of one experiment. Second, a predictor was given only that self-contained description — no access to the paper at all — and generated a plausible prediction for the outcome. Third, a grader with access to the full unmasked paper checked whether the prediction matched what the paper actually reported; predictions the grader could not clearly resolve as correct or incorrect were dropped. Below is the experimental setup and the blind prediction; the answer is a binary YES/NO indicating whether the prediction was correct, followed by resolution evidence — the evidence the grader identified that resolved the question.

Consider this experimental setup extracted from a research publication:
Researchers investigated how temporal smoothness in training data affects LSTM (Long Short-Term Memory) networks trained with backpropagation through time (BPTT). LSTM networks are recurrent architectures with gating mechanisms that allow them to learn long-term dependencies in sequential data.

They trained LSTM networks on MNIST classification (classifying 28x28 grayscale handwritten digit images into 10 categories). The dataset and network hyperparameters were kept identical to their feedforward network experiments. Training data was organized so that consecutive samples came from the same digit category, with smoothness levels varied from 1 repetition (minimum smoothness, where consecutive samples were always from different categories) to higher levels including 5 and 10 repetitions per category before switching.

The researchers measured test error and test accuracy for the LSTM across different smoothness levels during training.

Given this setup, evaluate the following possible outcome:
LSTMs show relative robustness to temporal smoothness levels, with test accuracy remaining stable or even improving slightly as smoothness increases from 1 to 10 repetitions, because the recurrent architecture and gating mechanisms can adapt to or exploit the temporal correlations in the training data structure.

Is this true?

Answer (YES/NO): YES